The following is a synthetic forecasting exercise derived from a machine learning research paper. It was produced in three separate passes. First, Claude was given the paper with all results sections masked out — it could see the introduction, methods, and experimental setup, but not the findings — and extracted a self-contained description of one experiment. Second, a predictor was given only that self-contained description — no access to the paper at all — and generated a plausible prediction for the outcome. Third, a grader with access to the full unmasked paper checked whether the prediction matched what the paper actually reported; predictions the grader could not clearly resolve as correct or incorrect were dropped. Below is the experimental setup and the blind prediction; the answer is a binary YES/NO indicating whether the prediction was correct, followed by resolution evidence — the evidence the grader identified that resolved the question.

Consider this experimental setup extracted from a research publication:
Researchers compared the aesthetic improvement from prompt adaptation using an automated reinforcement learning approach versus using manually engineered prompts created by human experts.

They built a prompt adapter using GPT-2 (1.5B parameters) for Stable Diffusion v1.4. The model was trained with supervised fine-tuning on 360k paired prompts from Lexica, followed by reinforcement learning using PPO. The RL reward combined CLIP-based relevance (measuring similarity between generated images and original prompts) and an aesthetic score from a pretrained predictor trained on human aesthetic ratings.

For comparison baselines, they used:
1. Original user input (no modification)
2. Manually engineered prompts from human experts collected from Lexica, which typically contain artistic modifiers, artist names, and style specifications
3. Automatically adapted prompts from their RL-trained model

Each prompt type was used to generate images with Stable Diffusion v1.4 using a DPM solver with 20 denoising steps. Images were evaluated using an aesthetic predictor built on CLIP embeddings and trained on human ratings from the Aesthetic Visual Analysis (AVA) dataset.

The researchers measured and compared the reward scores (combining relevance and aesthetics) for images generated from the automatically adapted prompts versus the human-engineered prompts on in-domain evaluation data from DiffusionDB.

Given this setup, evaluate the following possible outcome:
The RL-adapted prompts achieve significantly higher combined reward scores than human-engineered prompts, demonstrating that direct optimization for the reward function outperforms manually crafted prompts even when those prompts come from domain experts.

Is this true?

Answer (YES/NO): YES